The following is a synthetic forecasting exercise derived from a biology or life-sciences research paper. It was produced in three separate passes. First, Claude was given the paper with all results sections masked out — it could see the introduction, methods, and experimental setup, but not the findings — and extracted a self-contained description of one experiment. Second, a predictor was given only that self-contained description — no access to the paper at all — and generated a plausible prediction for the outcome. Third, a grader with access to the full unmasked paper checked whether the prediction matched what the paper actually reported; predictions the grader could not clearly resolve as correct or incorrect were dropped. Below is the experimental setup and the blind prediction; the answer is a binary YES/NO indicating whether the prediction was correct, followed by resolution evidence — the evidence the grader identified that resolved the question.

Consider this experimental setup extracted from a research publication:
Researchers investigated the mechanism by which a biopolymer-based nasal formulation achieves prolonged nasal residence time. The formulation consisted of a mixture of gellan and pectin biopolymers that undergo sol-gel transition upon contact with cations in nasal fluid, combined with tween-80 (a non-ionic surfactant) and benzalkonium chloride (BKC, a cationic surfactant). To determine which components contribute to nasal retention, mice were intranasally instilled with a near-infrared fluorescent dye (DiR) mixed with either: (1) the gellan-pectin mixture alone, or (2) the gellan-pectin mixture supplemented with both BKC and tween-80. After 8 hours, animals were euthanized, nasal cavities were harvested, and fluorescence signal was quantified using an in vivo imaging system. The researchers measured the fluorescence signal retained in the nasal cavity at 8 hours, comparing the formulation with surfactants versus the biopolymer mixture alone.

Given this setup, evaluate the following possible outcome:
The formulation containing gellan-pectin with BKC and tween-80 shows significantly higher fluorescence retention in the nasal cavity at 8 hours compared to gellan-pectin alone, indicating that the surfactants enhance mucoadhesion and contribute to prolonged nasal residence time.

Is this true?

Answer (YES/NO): NO